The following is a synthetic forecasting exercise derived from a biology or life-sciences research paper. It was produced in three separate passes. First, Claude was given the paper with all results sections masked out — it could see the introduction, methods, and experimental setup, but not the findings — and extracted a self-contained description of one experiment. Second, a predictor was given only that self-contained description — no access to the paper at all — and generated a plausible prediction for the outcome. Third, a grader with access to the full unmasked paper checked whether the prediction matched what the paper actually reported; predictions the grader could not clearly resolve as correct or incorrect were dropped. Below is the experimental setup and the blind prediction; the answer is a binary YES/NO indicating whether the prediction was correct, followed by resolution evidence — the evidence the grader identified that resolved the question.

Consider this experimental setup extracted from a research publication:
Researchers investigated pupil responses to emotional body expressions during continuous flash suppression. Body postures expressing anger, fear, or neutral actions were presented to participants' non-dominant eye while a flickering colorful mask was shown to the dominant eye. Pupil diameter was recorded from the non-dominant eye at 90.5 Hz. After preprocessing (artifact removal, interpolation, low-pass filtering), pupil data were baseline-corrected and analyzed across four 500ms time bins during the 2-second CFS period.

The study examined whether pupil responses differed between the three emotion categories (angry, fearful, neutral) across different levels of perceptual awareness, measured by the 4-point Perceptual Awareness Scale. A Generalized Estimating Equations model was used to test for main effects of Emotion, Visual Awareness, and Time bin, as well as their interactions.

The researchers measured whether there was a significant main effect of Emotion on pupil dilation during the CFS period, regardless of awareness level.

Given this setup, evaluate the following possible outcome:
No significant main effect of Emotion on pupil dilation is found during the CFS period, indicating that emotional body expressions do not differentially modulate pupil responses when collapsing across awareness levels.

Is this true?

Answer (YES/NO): YES